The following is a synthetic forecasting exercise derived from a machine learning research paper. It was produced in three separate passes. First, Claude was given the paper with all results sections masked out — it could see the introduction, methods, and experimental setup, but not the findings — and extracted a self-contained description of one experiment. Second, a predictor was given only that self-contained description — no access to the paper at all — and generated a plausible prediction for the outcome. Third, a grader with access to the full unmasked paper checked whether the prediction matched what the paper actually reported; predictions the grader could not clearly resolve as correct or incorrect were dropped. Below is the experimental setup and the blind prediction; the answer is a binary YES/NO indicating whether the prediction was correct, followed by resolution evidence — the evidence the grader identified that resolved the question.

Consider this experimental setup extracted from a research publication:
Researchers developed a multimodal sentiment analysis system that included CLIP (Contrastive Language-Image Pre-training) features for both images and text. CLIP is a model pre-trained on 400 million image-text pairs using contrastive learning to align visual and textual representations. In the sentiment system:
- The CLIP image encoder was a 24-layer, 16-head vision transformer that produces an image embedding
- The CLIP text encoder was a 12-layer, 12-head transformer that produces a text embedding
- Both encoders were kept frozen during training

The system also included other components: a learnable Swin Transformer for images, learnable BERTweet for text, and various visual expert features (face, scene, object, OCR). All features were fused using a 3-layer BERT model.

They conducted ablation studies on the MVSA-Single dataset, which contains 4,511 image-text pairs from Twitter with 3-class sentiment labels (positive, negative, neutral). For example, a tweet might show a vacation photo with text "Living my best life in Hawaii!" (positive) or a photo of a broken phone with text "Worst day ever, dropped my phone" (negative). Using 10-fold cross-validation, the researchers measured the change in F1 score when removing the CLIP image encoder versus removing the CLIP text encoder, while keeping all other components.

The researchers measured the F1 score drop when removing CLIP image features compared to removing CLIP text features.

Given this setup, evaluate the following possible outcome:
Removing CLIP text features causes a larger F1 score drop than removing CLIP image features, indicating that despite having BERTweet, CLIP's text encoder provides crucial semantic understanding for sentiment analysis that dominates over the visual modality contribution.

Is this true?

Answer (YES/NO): NO